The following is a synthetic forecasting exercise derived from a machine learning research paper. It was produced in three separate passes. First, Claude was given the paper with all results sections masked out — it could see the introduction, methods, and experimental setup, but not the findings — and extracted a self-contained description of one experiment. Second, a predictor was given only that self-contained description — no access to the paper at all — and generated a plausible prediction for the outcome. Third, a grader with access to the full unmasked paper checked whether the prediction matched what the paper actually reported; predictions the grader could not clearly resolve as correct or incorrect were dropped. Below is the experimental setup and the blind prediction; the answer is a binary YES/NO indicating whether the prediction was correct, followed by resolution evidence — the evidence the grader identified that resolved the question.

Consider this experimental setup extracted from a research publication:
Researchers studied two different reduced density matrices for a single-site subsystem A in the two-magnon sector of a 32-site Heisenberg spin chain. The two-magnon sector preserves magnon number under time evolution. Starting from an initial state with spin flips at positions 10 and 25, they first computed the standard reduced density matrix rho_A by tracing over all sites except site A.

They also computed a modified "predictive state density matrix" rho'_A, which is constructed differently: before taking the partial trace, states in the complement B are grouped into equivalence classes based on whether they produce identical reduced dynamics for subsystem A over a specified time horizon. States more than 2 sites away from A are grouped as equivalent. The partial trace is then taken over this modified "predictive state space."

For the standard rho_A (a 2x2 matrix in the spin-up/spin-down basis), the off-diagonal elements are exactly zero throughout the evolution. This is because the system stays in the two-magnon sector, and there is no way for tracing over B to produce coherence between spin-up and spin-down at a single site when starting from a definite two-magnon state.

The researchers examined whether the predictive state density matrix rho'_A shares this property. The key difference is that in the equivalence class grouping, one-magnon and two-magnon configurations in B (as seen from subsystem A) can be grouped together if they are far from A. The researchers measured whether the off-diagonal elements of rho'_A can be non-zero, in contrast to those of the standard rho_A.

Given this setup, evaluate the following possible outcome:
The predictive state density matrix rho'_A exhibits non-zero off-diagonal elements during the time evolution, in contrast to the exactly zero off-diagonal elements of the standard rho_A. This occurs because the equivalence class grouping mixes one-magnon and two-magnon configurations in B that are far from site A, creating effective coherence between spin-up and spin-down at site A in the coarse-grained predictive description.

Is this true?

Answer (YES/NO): YES